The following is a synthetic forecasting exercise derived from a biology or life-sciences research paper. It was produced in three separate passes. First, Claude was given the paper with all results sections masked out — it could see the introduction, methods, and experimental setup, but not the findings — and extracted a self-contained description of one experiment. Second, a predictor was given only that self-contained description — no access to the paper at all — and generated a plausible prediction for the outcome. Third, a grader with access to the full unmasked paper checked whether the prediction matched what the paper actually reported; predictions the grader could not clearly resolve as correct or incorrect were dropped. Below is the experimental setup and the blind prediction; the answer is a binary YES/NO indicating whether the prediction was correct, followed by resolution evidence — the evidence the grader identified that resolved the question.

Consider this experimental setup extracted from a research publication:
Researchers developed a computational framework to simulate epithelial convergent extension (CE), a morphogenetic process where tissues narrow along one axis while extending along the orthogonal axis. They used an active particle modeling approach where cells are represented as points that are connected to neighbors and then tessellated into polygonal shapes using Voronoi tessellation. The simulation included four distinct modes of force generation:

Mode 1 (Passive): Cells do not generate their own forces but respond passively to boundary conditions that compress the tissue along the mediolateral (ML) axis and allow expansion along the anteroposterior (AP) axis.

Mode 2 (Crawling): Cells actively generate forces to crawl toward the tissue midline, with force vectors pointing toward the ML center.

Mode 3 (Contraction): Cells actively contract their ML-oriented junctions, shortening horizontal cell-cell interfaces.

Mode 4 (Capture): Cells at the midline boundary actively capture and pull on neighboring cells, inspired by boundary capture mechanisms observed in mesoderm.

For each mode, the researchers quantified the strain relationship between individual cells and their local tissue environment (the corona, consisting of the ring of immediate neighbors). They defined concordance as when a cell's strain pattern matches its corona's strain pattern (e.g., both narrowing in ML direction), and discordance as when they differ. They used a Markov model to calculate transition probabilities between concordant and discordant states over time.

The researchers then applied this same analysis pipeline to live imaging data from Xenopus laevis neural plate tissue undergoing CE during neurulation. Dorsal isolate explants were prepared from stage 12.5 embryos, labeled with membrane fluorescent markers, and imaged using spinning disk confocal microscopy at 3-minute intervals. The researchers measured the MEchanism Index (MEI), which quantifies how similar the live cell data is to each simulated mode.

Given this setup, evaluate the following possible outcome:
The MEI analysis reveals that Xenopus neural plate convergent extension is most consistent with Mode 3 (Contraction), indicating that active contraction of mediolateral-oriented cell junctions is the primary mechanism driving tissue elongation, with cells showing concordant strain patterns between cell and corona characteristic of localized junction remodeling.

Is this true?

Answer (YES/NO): NO